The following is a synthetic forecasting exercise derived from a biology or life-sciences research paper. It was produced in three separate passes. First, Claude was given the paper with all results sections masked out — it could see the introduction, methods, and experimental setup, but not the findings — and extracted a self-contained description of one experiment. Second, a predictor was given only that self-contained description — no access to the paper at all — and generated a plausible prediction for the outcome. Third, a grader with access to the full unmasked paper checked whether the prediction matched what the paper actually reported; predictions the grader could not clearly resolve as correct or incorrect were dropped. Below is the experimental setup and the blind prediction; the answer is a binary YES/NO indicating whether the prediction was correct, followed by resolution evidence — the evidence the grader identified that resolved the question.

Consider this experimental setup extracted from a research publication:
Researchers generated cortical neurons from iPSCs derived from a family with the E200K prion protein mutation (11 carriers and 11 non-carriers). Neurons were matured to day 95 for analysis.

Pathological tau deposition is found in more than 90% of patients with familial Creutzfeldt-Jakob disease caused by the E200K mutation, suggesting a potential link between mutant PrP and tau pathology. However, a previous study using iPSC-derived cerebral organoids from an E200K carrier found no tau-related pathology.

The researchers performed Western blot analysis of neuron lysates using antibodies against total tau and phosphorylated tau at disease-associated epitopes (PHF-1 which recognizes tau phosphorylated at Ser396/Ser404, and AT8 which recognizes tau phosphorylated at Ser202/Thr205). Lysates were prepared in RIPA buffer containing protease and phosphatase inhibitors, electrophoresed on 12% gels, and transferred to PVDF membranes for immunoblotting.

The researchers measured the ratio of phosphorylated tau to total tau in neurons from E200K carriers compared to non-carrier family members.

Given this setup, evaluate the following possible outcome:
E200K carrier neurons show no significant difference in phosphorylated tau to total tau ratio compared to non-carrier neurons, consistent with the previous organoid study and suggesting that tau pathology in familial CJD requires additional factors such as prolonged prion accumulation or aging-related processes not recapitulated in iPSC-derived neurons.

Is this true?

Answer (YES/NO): YES